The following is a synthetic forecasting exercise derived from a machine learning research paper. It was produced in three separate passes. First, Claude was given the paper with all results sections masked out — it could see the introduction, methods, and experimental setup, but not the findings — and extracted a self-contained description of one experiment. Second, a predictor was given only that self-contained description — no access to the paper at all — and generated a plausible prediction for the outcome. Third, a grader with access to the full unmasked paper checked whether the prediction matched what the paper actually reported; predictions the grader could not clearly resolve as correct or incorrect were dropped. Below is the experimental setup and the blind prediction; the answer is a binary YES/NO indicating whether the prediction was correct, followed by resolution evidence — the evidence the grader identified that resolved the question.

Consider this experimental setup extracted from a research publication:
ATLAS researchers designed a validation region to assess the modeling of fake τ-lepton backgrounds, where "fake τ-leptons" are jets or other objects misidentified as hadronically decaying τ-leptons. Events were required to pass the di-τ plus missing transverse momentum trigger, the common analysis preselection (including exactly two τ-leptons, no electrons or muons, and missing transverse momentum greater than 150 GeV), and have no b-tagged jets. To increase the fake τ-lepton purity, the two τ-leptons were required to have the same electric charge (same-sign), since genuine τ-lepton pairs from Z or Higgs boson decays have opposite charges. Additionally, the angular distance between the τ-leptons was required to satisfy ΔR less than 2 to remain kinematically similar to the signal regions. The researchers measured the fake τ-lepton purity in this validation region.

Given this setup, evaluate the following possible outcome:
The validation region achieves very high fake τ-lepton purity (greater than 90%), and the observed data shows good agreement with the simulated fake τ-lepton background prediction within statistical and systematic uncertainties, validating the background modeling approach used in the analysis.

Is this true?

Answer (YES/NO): NO